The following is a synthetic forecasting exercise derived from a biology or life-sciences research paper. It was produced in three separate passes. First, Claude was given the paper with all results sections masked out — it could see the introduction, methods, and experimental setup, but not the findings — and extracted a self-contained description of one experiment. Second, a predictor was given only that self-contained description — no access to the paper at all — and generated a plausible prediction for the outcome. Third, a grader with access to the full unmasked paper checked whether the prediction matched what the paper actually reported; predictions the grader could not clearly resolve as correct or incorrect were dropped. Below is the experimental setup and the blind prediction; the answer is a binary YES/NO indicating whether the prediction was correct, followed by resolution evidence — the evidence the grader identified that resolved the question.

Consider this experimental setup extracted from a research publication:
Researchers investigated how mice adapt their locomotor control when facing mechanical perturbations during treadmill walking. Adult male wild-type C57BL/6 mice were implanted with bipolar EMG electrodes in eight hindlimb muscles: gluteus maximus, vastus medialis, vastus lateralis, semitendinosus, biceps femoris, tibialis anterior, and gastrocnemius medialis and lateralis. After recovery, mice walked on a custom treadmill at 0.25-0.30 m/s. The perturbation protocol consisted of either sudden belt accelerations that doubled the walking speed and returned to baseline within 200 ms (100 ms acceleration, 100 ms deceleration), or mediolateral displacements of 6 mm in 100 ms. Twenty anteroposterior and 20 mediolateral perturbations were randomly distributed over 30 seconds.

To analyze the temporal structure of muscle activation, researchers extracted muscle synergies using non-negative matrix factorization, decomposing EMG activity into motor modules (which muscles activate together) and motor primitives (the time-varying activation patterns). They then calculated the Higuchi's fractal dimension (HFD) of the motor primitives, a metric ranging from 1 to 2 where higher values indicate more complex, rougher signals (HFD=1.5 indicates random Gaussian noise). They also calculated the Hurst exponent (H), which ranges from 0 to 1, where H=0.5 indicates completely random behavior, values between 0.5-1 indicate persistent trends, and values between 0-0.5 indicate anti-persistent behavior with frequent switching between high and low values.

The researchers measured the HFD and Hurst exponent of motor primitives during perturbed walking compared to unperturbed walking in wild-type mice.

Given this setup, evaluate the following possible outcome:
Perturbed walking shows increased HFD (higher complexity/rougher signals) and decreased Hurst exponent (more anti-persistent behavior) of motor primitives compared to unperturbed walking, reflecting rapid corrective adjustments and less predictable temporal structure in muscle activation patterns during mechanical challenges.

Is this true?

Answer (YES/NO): NO